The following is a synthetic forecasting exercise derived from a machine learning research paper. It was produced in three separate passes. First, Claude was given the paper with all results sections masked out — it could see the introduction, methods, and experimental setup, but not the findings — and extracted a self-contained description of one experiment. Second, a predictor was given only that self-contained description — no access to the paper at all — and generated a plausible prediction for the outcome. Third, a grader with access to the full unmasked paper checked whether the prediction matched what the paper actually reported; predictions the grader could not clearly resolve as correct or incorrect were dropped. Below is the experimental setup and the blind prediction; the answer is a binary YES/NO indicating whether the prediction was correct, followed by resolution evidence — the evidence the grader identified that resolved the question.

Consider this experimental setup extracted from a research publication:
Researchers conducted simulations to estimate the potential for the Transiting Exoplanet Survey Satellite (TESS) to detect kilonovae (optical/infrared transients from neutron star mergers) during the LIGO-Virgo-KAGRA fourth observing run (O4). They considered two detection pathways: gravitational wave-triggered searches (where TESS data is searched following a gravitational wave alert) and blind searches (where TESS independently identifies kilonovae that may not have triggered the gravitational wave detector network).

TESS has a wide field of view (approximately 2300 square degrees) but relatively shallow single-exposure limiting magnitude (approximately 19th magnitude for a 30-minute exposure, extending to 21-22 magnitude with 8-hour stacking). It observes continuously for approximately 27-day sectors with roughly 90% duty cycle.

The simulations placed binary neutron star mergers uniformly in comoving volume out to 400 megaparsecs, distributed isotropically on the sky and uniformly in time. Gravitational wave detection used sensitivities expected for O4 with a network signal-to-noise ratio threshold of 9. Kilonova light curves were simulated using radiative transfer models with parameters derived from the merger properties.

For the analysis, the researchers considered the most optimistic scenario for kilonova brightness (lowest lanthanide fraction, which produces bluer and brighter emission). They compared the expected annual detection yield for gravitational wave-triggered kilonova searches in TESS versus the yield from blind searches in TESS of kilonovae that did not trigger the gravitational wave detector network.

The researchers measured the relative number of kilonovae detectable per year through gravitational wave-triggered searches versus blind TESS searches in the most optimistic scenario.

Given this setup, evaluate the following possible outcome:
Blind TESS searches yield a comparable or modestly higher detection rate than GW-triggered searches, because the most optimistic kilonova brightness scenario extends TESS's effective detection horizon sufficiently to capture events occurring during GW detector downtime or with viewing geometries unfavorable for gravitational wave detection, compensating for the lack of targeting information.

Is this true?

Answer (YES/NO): NO